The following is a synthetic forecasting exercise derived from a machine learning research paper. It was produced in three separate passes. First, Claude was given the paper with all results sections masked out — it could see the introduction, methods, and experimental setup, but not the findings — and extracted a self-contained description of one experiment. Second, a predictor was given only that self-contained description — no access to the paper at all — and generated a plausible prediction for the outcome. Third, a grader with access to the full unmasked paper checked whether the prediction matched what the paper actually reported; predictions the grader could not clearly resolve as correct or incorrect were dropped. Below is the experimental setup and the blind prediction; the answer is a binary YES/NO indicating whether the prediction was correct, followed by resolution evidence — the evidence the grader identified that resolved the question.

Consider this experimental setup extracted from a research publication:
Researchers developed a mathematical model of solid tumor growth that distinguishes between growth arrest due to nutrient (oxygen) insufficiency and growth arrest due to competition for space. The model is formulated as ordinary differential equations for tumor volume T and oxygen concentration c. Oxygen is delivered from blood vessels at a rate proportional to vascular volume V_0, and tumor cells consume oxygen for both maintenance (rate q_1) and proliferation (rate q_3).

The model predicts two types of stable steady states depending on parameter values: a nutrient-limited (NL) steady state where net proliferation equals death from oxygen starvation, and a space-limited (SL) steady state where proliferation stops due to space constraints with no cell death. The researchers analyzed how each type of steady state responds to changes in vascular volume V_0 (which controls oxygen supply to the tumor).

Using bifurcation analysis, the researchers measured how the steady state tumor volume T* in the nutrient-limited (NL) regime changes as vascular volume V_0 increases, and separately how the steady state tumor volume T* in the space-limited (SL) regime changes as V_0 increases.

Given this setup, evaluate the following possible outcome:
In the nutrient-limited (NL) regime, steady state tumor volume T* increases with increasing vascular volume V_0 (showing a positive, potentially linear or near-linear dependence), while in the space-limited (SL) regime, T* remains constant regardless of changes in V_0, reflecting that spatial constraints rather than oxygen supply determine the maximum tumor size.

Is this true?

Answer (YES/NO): NO